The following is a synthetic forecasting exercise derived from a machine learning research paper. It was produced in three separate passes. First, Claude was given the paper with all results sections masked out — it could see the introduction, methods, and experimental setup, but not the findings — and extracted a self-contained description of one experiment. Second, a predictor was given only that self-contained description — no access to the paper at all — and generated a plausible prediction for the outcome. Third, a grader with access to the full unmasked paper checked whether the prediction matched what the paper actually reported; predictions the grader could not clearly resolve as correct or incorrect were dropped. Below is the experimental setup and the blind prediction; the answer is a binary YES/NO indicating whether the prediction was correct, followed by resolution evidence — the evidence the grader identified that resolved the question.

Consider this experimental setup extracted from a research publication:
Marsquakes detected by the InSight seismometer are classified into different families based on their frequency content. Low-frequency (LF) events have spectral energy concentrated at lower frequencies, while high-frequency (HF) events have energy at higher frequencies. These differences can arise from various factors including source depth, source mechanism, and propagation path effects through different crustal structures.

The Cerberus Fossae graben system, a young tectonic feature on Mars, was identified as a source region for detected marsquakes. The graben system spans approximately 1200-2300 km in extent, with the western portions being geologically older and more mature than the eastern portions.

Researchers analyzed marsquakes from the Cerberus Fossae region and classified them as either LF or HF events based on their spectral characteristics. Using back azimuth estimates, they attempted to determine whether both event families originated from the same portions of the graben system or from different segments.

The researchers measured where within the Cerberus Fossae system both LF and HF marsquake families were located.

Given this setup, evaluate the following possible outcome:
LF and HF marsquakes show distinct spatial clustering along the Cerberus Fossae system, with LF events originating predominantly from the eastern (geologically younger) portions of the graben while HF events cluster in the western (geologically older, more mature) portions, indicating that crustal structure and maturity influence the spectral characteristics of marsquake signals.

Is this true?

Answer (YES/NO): NO